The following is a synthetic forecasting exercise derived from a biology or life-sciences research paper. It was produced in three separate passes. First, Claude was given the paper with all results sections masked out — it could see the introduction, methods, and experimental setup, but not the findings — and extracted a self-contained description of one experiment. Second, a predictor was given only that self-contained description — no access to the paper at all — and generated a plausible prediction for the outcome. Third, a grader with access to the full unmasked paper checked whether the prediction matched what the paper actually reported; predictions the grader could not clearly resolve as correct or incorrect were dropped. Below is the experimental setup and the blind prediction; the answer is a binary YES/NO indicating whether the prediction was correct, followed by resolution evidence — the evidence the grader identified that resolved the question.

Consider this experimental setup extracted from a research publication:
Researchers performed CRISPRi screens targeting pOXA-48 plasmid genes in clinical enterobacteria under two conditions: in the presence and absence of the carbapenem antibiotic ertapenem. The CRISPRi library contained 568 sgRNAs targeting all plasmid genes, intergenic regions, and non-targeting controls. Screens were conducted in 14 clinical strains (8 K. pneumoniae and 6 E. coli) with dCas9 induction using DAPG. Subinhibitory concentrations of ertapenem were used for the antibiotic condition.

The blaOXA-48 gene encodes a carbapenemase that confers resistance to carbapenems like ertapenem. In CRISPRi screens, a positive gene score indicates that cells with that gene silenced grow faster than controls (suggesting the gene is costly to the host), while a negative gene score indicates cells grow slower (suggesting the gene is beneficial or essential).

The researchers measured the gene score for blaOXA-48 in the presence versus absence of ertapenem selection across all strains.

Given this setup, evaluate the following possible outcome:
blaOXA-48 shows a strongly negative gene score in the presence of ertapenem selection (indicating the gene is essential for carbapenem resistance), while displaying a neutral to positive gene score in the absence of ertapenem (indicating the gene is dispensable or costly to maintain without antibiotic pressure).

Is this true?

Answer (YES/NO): YES